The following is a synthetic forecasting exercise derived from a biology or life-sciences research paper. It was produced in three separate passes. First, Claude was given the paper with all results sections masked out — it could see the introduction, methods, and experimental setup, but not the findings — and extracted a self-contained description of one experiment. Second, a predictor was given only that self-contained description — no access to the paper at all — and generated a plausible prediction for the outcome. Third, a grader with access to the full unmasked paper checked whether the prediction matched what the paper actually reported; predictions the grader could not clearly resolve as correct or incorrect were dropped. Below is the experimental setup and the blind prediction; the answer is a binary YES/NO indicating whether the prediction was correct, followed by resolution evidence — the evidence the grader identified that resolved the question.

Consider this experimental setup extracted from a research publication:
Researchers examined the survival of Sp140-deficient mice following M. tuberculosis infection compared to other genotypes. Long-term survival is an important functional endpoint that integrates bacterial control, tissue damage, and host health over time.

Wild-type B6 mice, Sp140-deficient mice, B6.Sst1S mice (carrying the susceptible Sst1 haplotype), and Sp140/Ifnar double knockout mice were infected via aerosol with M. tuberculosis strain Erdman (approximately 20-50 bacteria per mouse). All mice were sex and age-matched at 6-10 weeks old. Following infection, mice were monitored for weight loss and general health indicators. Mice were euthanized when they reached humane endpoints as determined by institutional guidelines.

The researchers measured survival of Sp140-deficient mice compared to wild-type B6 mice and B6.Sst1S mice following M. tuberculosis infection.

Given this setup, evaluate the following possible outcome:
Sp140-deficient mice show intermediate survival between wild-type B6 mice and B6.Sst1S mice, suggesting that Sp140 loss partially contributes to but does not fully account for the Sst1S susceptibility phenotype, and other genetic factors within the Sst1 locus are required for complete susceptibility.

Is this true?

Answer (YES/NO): NO